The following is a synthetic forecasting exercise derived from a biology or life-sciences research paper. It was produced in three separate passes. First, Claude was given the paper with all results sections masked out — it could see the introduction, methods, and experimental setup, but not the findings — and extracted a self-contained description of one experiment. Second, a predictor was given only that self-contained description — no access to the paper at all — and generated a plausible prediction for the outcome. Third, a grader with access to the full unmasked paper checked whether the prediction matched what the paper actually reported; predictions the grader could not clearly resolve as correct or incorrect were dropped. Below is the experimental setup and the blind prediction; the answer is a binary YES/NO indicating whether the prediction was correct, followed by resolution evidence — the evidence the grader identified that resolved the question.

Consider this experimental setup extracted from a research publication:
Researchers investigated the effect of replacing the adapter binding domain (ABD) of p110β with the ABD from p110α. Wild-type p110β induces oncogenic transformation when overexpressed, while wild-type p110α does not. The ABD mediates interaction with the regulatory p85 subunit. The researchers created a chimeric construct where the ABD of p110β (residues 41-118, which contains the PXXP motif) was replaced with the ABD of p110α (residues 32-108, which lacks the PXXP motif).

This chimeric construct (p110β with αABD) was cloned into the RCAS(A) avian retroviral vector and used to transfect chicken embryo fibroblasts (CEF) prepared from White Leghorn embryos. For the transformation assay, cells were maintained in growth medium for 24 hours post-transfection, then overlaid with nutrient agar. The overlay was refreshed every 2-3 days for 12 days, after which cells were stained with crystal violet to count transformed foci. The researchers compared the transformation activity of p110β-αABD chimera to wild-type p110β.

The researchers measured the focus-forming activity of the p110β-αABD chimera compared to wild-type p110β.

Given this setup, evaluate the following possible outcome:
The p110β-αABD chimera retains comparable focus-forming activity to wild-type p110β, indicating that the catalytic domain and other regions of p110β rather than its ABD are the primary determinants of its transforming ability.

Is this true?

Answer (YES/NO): NO